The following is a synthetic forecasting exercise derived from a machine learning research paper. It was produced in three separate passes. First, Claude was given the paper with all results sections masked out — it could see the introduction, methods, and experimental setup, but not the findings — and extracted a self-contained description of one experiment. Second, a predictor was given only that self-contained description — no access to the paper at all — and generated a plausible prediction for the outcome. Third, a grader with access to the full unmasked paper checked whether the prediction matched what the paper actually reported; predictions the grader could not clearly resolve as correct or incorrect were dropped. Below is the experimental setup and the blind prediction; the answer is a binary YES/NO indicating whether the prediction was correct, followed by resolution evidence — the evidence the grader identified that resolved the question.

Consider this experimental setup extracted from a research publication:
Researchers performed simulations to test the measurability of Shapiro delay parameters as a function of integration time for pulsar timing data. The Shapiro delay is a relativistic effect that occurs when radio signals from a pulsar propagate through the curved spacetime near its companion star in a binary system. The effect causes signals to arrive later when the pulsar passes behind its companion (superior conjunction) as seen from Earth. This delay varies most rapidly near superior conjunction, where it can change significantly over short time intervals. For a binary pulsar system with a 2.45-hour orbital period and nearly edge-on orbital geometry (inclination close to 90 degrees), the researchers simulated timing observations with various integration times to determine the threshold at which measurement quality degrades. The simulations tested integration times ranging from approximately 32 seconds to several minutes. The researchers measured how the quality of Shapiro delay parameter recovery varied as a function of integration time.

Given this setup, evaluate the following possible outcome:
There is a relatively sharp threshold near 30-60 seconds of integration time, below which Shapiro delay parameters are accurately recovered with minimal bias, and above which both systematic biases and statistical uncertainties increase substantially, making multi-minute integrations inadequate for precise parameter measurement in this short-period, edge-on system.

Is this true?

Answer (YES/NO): NO